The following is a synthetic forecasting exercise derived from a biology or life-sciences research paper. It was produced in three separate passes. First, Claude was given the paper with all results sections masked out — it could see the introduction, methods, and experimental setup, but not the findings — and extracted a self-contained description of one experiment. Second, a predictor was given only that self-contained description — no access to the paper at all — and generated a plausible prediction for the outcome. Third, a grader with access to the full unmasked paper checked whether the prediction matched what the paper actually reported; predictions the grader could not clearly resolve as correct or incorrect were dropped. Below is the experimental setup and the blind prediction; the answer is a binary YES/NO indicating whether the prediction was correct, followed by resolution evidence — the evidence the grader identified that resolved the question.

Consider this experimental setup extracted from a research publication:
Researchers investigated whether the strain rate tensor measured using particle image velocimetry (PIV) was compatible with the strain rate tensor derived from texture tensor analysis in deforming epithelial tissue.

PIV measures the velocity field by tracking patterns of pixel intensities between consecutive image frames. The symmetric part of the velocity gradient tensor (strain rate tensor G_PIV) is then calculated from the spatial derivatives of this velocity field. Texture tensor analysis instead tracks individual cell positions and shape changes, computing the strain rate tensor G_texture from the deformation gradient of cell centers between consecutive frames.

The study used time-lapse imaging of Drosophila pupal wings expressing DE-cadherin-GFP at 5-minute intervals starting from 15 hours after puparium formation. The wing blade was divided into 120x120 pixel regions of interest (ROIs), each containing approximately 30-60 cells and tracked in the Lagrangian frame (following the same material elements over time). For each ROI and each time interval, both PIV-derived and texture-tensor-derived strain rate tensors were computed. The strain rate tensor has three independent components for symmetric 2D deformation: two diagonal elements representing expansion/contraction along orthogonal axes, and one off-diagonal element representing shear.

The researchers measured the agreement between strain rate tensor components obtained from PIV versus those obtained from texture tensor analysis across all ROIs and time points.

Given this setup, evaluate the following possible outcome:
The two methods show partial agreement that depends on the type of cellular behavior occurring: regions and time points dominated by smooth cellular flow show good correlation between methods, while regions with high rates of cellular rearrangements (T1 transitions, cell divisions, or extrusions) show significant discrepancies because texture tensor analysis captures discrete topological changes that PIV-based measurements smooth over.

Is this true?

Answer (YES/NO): NO